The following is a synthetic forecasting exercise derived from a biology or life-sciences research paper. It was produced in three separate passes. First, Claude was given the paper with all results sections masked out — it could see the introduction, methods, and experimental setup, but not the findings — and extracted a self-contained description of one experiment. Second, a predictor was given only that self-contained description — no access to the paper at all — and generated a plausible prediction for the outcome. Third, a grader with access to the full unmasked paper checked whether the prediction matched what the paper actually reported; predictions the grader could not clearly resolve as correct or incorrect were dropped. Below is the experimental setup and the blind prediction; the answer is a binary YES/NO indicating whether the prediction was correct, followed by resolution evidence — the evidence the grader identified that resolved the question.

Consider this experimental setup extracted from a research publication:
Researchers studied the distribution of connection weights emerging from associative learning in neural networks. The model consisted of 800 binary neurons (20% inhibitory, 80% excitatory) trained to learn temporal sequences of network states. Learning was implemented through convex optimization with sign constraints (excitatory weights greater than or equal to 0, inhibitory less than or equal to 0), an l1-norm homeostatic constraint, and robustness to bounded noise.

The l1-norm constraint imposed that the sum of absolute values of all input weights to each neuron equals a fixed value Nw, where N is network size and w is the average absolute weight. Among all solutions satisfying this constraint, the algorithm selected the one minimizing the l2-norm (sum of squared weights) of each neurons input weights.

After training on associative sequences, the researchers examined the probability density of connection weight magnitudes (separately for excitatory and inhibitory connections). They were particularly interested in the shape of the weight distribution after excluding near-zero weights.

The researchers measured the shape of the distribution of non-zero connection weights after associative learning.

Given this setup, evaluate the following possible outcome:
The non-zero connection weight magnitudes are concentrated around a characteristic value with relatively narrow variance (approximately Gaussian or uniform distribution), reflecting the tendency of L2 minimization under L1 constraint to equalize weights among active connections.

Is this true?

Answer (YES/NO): NO